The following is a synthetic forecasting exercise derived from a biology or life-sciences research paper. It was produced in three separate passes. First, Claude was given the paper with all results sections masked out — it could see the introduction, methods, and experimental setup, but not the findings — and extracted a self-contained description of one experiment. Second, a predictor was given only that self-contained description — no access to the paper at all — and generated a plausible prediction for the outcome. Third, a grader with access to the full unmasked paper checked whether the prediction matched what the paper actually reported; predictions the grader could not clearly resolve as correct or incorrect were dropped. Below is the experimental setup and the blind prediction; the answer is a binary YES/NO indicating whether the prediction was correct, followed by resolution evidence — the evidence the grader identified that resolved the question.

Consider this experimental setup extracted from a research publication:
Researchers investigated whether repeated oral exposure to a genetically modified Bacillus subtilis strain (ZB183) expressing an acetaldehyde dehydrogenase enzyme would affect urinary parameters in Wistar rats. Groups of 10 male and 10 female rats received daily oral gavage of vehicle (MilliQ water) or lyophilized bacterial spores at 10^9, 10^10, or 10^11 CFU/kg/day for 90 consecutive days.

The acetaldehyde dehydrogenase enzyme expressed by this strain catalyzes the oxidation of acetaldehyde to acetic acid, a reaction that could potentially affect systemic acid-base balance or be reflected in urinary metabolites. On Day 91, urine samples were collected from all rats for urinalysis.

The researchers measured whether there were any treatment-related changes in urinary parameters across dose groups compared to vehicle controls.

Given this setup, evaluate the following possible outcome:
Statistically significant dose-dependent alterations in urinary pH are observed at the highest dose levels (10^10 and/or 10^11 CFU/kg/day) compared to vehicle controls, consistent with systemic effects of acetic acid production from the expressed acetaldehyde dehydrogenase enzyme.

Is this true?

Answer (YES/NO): NO